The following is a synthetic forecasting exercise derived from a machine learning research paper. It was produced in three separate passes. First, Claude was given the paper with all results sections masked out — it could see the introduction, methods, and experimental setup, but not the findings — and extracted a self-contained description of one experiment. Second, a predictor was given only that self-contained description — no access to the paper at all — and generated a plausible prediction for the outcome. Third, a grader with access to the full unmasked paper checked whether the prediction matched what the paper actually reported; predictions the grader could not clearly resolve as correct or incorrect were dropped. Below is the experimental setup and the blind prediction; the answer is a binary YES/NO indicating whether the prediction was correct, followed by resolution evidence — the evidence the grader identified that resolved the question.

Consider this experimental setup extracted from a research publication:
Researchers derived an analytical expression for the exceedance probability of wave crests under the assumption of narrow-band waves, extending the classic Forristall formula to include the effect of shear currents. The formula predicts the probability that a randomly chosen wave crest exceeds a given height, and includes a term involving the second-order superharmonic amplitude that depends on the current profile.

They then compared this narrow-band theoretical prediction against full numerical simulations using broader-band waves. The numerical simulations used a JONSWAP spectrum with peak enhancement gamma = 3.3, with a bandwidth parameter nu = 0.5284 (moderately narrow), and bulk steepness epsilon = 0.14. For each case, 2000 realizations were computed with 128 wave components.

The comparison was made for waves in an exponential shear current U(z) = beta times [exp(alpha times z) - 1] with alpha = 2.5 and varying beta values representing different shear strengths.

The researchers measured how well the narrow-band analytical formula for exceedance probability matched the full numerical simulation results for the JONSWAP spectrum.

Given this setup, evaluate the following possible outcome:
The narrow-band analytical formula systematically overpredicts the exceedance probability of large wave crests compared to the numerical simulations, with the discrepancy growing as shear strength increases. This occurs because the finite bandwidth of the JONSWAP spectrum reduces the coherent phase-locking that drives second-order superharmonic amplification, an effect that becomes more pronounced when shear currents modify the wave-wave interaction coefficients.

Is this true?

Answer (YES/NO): NO